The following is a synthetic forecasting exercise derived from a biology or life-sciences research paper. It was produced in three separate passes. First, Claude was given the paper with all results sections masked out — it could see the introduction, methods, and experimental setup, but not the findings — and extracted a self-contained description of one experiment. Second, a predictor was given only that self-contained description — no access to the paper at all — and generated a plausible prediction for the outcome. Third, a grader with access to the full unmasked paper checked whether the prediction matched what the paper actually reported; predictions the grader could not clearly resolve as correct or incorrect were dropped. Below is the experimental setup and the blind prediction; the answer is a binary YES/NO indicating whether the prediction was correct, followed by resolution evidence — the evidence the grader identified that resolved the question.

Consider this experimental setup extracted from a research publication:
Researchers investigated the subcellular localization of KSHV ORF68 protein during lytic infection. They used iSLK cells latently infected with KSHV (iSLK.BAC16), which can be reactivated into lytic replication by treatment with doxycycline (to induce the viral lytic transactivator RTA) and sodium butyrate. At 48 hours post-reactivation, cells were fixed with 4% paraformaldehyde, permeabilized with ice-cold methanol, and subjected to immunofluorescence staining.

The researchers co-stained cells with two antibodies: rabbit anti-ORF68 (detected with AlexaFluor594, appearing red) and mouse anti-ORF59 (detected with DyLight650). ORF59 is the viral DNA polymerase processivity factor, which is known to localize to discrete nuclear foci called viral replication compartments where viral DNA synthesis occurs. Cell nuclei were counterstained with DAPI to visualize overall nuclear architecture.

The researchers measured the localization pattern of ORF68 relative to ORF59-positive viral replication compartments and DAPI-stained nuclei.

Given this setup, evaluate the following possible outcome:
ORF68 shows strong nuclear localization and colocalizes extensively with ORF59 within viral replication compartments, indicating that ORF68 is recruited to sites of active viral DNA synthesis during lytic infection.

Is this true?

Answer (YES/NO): YES